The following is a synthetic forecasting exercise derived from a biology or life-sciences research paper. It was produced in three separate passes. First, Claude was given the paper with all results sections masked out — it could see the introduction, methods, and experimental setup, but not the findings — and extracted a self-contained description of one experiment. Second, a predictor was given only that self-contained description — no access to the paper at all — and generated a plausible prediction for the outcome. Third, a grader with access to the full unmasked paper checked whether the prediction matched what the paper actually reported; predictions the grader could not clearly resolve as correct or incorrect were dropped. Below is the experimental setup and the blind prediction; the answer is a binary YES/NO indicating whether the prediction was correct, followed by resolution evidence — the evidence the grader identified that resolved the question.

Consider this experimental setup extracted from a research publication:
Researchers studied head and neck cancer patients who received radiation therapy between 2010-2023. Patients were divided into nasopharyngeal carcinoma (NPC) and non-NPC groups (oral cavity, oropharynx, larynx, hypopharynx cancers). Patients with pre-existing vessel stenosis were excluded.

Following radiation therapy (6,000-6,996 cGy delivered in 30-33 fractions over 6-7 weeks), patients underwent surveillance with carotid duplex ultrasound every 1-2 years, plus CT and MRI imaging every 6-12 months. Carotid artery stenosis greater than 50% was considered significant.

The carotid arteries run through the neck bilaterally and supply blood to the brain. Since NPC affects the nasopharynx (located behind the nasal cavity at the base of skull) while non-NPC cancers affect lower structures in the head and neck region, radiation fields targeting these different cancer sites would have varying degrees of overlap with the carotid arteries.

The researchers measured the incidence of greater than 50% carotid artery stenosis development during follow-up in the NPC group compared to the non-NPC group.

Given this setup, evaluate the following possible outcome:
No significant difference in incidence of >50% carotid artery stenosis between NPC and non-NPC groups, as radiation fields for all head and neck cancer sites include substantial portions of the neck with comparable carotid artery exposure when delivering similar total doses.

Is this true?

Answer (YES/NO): NO